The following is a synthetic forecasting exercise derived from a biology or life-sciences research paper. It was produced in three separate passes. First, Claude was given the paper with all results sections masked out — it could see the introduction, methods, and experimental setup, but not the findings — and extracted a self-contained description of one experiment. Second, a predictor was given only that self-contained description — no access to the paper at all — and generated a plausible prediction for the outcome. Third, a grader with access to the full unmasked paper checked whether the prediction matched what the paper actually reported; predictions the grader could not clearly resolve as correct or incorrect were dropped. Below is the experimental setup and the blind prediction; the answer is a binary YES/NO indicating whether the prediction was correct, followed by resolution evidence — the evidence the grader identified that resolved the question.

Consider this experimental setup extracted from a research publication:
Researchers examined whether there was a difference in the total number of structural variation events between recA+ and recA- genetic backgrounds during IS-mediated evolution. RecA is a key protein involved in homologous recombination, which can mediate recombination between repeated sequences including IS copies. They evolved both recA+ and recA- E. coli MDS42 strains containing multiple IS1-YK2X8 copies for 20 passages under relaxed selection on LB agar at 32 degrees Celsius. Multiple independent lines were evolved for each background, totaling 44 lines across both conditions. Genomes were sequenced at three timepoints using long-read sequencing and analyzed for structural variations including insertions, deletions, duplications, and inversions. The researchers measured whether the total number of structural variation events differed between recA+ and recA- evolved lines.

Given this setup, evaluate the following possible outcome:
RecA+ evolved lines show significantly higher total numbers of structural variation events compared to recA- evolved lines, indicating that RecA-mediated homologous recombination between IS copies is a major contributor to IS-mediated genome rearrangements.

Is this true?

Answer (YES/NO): NO